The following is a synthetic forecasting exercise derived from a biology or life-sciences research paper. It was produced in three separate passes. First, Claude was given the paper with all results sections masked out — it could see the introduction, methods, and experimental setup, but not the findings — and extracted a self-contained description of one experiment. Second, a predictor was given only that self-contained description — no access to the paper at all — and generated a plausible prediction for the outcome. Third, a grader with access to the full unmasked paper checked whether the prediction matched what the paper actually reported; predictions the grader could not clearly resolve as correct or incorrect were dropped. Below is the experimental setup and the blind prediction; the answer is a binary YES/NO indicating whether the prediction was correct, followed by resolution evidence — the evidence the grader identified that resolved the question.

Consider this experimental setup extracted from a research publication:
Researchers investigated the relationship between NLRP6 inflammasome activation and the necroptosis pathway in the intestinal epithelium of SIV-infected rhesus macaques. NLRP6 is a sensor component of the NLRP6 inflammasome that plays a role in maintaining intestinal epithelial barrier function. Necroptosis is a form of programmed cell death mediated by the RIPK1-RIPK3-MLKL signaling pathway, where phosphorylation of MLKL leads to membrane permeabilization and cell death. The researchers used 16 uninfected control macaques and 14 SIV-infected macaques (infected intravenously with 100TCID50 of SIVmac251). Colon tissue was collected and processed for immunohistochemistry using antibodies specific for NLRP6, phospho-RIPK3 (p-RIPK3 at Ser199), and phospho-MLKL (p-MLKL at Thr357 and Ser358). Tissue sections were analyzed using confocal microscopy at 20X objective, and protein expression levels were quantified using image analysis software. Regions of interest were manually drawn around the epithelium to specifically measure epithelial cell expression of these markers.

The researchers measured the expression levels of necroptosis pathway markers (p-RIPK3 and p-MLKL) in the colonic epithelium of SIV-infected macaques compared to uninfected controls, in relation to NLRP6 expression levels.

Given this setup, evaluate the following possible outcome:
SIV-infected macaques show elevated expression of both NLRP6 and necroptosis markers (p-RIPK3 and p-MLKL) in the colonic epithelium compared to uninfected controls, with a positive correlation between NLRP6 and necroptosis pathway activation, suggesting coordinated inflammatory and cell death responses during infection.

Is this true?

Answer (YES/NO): NO